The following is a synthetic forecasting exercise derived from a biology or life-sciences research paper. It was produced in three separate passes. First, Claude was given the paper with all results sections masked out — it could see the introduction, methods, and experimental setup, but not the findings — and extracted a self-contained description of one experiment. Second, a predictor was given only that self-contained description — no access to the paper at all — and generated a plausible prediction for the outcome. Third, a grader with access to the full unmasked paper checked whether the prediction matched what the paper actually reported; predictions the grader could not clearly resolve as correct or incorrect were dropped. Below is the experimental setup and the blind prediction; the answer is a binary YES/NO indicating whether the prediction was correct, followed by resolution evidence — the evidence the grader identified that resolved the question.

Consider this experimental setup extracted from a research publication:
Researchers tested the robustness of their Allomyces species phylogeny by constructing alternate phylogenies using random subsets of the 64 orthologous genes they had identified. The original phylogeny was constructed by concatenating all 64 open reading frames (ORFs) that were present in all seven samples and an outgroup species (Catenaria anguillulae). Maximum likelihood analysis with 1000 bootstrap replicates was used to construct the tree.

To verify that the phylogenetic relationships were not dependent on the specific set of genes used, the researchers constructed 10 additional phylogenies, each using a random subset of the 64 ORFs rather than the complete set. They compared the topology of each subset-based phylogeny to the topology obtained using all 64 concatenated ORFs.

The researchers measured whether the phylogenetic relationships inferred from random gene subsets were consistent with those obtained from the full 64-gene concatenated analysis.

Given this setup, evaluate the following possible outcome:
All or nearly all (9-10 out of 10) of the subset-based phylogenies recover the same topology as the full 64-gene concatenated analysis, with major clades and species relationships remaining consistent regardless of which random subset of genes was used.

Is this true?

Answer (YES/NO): YES